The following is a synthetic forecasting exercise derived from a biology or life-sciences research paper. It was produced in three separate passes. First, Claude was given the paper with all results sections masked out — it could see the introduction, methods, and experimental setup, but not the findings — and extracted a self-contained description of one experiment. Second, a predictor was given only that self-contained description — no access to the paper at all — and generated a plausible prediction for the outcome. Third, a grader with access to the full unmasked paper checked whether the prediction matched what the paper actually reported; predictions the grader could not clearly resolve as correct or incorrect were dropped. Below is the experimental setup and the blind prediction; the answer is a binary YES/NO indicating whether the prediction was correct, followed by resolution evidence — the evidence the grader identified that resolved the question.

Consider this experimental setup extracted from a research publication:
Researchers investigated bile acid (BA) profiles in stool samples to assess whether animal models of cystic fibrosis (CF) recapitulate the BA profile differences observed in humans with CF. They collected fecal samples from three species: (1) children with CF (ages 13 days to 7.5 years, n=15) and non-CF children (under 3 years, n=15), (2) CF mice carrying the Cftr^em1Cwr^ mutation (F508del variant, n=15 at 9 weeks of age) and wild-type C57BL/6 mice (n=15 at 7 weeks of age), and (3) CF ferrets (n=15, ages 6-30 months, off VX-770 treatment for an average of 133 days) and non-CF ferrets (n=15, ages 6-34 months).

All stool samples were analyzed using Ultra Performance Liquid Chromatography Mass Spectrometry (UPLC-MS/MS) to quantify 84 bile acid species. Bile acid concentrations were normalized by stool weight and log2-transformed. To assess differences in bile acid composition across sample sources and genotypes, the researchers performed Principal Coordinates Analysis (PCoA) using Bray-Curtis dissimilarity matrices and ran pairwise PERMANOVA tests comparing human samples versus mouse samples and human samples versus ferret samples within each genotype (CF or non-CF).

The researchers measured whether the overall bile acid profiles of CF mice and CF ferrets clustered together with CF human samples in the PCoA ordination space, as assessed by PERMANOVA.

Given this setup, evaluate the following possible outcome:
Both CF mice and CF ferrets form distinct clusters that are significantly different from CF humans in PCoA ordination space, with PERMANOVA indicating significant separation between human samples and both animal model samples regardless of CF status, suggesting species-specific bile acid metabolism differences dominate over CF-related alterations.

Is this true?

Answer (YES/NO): YES